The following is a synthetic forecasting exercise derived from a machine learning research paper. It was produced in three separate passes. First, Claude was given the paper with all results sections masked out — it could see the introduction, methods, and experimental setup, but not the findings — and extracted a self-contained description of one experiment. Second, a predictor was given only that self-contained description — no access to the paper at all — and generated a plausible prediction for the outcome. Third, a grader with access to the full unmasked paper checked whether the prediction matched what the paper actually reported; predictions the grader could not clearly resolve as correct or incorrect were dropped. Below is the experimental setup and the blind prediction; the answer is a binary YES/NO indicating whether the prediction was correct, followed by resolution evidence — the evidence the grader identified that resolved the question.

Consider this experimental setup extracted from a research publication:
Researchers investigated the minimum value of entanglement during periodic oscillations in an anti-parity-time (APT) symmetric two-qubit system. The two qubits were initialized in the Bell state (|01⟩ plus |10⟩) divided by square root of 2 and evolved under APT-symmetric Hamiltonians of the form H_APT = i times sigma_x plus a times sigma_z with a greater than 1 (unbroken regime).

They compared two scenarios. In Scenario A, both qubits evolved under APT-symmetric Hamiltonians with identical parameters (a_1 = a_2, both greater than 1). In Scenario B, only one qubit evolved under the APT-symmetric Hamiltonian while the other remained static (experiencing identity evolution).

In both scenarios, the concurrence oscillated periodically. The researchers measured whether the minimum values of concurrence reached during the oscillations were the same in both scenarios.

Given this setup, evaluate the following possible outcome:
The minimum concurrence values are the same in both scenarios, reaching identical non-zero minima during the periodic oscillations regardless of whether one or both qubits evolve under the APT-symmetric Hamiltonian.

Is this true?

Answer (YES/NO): NO